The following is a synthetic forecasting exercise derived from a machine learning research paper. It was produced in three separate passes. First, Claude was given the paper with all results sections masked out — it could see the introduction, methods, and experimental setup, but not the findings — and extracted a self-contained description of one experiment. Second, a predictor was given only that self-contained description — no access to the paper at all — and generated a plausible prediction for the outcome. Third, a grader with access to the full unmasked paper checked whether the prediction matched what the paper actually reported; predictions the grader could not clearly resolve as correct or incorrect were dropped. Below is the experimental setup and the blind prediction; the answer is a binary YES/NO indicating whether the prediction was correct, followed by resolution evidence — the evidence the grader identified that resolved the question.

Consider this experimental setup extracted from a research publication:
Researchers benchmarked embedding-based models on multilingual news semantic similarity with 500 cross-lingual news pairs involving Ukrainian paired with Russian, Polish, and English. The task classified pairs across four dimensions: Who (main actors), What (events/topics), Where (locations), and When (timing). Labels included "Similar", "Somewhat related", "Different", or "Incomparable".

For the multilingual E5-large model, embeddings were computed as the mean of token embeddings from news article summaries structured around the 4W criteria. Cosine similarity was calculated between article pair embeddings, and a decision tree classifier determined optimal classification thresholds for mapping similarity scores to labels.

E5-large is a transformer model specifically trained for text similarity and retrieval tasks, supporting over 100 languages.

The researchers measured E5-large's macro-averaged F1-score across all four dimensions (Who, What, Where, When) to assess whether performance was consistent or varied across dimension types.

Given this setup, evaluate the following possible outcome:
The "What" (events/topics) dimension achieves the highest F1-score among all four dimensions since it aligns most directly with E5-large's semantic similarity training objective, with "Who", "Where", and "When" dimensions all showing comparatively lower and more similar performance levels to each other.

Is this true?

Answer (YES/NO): NO